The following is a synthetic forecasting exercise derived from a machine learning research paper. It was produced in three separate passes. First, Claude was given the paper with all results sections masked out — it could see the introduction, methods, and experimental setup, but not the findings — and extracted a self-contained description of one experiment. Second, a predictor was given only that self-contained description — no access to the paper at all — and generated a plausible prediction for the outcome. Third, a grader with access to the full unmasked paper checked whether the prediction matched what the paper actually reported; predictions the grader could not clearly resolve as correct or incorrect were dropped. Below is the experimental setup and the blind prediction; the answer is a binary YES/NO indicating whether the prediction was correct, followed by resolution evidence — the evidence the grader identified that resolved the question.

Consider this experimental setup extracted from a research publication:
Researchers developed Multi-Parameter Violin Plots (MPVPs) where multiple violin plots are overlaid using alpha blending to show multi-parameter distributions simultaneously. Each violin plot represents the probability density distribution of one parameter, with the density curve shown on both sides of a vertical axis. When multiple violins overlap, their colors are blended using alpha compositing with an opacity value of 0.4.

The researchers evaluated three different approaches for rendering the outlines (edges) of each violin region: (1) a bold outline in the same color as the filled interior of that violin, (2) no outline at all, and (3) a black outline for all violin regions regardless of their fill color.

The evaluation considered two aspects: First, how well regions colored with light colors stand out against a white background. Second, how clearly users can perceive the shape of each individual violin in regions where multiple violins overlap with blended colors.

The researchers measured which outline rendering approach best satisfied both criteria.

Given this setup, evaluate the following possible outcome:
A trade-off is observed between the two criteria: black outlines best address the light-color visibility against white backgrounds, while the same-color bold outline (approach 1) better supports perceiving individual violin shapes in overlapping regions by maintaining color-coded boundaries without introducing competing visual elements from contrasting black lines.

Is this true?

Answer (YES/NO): NO